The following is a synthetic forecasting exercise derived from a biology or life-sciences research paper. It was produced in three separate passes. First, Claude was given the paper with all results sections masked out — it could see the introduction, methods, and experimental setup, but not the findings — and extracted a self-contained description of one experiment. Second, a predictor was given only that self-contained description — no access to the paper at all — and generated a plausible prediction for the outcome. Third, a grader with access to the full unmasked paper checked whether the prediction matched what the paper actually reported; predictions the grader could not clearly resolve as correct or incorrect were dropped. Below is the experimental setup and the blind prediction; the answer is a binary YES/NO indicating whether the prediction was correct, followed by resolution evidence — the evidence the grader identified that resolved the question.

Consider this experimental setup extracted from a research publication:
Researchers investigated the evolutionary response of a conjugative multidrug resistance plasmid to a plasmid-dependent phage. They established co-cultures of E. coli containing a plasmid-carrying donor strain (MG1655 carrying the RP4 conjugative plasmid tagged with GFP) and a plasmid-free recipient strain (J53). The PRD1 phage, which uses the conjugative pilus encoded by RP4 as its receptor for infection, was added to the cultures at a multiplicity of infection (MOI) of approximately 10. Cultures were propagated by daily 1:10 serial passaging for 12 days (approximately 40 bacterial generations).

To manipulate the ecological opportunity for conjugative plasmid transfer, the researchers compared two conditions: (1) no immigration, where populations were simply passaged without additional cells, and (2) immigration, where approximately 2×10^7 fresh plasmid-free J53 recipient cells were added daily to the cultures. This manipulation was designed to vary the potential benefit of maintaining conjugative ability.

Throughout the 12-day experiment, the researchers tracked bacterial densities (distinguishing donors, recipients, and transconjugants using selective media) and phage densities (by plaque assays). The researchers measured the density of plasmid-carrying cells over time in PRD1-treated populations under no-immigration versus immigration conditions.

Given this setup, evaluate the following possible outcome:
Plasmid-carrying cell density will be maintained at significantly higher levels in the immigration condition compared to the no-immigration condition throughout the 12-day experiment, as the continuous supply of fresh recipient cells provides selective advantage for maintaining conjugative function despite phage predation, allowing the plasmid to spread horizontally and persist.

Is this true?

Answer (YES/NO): NO